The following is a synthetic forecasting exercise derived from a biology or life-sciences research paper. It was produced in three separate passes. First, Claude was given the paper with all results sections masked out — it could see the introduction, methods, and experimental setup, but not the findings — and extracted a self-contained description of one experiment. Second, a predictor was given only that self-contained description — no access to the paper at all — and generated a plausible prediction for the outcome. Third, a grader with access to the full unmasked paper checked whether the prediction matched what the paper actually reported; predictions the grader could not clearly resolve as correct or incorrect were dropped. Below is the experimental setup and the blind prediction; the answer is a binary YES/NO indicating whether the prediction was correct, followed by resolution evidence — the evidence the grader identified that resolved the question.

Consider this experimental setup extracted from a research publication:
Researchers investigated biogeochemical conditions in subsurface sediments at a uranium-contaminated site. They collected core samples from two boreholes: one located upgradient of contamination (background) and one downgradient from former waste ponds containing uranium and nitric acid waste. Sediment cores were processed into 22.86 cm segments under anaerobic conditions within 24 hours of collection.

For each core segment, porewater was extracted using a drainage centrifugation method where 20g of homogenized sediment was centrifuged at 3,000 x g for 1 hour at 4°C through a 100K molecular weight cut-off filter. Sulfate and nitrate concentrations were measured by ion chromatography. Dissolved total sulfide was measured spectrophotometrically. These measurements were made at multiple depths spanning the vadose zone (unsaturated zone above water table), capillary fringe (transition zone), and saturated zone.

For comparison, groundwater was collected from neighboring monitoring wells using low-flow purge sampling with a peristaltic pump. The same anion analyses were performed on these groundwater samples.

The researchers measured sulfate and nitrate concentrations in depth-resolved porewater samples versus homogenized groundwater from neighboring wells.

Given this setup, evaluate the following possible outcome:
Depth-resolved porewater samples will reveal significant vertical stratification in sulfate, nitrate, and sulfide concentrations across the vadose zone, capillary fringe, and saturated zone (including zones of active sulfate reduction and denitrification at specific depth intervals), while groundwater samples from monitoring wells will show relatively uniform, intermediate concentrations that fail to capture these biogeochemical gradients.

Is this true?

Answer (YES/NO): NO